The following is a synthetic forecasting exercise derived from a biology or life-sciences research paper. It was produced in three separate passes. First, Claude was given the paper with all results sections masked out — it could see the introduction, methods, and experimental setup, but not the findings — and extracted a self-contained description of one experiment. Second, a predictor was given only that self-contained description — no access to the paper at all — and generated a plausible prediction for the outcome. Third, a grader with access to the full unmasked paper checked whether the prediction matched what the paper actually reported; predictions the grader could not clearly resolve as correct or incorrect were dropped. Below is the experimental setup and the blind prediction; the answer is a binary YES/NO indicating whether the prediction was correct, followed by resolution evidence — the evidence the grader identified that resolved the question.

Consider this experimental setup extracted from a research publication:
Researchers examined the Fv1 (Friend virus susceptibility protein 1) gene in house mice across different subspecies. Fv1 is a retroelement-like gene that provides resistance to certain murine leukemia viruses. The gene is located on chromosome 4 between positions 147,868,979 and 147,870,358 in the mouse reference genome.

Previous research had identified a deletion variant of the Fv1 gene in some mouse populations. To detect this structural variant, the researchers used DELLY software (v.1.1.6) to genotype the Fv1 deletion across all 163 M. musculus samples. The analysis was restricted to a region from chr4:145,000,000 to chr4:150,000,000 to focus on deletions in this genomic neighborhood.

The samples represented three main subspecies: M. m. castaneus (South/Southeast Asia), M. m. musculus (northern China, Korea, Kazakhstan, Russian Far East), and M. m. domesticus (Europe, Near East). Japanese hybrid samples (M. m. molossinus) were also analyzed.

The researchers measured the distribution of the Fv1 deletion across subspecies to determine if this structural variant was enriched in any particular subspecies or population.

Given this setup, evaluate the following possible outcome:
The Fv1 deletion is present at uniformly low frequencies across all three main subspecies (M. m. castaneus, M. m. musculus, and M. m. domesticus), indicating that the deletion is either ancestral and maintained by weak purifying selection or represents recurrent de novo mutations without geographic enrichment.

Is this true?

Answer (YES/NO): NO